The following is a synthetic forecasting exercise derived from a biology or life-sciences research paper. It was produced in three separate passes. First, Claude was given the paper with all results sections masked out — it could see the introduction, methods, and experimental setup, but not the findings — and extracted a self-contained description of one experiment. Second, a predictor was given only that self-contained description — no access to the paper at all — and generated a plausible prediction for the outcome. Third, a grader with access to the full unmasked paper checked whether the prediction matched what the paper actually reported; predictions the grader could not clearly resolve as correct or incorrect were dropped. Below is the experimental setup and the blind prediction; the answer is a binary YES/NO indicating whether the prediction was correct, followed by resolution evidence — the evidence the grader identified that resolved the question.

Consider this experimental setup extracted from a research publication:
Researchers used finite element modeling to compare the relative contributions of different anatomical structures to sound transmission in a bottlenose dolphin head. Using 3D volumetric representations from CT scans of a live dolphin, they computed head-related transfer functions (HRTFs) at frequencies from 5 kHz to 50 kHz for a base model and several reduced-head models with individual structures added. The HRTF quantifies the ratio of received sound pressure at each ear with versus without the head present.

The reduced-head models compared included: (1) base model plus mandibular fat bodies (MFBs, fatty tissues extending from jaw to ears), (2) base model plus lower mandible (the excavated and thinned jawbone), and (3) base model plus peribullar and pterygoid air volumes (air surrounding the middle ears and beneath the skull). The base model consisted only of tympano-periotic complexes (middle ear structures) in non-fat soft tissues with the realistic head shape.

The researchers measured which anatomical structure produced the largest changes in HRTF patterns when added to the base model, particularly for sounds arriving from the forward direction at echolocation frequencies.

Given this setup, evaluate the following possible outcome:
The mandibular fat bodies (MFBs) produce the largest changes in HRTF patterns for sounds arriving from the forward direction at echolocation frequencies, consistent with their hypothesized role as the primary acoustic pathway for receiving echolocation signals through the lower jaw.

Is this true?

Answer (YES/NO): YES